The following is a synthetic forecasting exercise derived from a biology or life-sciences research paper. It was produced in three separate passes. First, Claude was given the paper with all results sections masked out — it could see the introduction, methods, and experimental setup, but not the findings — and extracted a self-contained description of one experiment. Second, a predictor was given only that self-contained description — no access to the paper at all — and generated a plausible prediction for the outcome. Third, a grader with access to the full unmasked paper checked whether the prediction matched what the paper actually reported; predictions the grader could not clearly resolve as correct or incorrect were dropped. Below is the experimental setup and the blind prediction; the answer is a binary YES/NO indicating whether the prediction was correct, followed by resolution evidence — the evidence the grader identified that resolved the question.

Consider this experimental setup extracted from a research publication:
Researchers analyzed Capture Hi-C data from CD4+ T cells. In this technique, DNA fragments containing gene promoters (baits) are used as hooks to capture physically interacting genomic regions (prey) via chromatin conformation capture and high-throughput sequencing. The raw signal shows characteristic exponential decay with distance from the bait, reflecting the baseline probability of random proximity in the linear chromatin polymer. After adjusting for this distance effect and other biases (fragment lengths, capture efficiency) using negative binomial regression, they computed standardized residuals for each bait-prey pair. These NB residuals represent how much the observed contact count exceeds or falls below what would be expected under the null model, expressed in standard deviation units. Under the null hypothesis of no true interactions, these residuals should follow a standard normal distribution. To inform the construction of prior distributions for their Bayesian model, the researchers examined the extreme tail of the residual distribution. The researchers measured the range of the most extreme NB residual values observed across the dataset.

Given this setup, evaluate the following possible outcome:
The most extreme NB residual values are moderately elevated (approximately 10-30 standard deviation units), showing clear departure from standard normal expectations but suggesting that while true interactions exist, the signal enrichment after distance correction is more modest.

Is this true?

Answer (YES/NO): NO